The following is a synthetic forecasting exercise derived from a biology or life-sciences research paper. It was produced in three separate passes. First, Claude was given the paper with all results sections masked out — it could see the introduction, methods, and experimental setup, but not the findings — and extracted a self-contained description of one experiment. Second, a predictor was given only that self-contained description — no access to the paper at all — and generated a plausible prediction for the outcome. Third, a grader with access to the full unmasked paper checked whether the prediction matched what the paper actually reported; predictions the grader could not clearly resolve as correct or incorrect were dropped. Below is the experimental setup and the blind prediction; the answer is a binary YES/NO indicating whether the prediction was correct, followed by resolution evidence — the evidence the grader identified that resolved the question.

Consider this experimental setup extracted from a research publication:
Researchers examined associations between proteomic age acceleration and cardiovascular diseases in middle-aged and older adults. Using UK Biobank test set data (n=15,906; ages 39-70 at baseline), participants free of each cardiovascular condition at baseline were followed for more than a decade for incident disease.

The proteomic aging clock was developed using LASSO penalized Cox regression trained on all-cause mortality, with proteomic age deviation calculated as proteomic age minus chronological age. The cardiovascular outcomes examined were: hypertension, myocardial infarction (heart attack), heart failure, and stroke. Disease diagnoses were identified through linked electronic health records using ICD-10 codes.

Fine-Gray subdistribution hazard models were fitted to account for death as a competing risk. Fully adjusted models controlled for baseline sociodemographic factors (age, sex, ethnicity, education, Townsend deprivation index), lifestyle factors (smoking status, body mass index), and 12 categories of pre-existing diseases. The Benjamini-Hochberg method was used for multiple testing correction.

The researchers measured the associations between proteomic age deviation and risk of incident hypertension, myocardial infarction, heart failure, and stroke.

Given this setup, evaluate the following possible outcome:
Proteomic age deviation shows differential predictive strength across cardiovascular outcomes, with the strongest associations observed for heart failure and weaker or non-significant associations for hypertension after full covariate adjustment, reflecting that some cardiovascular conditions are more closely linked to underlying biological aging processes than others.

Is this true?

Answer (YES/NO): YES